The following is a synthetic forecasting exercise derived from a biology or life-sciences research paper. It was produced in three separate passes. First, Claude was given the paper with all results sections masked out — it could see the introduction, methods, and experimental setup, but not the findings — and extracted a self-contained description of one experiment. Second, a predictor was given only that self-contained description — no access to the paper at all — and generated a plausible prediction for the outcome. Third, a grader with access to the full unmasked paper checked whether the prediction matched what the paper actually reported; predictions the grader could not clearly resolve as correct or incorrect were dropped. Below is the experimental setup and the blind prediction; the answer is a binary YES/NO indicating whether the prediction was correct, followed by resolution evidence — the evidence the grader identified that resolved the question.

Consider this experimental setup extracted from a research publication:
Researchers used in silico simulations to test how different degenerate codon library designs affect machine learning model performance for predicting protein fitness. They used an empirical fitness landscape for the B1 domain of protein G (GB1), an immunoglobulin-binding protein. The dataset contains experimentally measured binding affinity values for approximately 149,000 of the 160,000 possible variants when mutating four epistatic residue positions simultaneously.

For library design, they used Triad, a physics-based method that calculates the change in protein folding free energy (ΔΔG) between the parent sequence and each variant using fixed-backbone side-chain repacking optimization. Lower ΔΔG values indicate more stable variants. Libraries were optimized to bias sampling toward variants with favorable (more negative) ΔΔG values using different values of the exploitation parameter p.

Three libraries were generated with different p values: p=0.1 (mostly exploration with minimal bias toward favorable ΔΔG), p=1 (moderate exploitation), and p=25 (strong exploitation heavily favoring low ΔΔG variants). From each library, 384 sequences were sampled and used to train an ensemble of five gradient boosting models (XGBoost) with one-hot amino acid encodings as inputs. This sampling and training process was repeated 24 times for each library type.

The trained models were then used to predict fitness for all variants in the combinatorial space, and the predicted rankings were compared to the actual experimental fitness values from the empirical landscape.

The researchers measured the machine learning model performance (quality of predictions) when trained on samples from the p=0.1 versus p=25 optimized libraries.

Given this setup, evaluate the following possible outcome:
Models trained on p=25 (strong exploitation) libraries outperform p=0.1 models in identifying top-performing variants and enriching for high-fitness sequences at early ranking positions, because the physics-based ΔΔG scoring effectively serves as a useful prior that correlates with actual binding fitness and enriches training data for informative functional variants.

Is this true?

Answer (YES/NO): NO